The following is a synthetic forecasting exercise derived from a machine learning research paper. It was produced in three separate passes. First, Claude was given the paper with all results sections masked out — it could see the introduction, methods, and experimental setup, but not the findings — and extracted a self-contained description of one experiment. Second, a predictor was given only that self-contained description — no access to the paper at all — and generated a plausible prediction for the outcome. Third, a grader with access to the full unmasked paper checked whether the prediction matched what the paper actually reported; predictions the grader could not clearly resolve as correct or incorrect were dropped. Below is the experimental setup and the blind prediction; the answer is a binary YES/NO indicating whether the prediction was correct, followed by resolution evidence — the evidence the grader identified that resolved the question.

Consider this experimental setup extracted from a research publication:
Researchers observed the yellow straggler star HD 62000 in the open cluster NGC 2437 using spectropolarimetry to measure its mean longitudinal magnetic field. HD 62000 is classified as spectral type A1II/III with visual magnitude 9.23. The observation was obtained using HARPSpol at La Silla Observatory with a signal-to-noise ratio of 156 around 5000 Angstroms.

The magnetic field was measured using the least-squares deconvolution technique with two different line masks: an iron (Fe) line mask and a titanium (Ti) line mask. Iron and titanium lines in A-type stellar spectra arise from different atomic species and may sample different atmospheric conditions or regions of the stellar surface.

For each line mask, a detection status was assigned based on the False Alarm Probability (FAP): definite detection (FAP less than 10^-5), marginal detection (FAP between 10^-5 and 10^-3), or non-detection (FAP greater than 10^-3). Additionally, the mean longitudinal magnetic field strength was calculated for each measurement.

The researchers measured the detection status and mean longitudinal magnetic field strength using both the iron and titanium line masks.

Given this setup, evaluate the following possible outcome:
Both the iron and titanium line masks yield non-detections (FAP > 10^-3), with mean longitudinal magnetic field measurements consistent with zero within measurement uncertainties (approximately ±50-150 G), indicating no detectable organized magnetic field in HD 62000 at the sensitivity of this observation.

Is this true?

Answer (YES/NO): NO